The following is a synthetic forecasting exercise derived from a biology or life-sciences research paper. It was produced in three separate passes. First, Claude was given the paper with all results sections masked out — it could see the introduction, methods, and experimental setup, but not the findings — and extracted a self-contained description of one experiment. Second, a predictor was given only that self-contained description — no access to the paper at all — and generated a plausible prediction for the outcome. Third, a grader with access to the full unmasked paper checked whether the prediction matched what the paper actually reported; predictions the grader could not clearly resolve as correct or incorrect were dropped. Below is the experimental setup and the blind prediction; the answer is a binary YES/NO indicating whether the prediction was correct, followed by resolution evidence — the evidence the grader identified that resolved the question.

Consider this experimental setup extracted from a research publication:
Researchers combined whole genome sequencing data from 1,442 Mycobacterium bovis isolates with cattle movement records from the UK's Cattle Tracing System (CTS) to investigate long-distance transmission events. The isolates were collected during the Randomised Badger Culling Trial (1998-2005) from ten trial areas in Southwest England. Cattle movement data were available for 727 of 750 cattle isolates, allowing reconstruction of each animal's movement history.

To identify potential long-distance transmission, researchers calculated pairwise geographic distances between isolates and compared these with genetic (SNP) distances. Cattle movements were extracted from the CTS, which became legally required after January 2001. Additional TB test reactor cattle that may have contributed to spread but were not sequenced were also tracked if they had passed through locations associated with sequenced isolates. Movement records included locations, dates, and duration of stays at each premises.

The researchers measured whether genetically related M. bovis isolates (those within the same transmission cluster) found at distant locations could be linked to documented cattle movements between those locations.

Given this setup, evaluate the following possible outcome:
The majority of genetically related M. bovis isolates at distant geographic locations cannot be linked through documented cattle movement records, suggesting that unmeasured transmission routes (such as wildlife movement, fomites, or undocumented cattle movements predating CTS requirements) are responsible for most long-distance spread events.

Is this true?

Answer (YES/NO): NO